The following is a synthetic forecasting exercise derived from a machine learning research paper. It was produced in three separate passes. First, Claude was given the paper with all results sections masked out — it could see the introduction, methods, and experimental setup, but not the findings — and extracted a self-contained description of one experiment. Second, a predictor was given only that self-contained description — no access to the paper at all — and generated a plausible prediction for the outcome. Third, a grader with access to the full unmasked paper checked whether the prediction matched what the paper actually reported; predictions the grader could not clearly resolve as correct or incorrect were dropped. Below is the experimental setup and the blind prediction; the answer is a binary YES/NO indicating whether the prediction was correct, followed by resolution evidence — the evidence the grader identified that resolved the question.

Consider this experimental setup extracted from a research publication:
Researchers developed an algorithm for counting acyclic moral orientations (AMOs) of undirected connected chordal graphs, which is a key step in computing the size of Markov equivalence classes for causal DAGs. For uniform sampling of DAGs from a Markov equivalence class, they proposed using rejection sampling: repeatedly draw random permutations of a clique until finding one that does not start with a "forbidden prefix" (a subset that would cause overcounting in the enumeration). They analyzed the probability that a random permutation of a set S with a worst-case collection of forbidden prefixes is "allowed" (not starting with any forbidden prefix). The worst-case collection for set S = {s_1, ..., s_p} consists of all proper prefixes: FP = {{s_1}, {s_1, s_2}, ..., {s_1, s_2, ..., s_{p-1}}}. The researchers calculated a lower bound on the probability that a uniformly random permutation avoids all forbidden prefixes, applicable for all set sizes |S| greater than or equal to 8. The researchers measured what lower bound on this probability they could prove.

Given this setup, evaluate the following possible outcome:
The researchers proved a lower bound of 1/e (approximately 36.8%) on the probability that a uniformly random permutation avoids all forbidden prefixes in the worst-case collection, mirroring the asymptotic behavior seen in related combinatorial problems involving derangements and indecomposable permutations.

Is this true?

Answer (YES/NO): NO